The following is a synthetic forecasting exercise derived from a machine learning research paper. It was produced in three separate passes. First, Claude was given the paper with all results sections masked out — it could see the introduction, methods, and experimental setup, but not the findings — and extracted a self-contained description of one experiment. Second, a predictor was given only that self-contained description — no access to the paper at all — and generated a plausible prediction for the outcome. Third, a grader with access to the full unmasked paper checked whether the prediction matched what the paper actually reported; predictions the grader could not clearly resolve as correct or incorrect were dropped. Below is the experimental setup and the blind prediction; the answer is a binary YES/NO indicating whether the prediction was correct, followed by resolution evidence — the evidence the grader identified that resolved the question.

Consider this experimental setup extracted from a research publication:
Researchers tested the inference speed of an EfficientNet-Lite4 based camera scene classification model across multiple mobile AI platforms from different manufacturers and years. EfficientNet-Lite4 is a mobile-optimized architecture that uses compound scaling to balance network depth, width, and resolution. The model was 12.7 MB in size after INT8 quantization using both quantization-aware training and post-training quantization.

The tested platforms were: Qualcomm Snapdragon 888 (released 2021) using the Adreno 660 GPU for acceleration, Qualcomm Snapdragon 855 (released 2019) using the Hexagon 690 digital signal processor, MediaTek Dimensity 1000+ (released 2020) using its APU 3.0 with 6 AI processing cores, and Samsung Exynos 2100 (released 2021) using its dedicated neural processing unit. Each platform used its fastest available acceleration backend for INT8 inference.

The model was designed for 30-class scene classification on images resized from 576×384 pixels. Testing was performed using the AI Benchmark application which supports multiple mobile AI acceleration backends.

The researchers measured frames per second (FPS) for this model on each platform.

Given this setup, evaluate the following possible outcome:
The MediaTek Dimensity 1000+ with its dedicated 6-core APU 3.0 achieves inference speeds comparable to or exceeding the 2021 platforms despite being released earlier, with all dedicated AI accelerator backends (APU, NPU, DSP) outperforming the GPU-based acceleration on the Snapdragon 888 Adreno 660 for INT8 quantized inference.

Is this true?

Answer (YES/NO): NO